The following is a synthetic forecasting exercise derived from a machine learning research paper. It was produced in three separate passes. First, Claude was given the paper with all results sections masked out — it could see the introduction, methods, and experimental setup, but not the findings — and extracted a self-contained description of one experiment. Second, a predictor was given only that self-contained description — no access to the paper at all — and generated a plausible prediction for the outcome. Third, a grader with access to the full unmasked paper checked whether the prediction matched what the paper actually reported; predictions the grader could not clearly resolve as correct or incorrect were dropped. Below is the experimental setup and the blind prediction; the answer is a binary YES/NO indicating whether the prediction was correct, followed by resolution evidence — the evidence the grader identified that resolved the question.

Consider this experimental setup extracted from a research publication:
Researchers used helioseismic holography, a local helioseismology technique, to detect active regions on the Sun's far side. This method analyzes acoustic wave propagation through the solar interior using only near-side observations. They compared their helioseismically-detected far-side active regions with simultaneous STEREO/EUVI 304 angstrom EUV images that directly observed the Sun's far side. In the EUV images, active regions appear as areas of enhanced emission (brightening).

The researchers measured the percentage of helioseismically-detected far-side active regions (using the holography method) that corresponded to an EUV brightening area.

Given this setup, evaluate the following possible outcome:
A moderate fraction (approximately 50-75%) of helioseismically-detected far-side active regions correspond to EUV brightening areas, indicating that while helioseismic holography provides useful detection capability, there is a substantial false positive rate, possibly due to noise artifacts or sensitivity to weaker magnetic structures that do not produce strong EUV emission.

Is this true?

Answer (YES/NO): NO